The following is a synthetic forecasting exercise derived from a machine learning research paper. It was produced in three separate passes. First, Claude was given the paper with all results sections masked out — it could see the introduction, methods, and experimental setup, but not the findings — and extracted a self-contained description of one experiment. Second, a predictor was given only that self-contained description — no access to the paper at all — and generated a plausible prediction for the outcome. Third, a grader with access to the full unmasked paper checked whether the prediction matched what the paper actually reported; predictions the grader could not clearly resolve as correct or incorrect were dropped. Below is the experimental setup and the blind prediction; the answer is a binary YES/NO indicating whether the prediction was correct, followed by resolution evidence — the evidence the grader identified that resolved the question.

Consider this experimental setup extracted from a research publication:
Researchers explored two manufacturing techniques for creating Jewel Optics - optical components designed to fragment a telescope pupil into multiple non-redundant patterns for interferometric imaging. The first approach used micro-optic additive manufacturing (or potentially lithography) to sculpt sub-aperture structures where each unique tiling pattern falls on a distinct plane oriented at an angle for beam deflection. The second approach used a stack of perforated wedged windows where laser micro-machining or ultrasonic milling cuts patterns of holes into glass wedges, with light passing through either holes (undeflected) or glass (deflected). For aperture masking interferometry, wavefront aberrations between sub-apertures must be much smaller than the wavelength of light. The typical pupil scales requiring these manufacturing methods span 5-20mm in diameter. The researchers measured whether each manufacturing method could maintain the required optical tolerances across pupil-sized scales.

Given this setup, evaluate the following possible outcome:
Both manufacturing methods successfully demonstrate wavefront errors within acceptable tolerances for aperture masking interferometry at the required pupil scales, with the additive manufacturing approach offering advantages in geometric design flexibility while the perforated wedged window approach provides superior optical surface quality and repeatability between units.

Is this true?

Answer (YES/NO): NO